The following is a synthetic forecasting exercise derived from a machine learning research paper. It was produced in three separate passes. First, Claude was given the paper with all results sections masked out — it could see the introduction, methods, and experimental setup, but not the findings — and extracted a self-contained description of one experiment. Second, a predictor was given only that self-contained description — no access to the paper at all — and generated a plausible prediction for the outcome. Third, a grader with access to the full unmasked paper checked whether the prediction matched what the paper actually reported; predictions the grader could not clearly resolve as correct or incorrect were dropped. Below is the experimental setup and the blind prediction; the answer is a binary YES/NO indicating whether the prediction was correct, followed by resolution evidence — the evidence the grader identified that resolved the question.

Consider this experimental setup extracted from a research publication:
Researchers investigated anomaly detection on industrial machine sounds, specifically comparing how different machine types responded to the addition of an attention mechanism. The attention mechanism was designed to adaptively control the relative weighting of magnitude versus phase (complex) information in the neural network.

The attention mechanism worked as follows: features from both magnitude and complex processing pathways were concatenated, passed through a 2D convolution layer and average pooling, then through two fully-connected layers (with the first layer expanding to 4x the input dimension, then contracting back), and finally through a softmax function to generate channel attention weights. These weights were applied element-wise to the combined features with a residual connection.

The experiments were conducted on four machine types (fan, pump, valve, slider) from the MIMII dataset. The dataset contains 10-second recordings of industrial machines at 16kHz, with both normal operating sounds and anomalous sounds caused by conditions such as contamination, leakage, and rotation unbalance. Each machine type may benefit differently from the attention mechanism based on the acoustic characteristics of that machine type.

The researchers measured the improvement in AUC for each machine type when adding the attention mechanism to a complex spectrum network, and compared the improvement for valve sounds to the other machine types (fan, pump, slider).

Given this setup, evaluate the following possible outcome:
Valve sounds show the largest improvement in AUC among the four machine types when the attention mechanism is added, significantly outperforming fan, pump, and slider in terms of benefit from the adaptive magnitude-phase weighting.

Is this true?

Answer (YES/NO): YES